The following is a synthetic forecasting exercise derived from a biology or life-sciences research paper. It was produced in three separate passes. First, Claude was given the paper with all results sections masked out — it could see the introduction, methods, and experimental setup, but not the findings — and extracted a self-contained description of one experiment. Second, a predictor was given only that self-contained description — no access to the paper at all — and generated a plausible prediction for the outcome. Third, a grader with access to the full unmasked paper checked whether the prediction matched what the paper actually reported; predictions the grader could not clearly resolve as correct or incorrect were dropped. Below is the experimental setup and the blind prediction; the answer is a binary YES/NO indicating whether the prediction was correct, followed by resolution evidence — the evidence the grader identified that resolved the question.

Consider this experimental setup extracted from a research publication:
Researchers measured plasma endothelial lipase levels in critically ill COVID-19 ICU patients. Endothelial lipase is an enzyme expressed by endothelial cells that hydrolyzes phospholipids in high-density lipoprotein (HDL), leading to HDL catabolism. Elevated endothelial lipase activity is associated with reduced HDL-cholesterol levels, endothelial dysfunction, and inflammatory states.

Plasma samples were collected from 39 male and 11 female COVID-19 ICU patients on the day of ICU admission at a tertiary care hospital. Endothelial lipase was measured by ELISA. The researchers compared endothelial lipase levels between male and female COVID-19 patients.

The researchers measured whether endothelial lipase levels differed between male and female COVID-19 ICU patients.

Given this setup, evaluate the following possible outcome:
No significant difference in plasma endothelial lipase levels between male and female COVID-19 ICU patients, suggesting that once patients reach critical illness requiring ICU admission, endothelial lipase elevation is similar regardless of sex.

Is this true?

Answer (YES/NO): YES